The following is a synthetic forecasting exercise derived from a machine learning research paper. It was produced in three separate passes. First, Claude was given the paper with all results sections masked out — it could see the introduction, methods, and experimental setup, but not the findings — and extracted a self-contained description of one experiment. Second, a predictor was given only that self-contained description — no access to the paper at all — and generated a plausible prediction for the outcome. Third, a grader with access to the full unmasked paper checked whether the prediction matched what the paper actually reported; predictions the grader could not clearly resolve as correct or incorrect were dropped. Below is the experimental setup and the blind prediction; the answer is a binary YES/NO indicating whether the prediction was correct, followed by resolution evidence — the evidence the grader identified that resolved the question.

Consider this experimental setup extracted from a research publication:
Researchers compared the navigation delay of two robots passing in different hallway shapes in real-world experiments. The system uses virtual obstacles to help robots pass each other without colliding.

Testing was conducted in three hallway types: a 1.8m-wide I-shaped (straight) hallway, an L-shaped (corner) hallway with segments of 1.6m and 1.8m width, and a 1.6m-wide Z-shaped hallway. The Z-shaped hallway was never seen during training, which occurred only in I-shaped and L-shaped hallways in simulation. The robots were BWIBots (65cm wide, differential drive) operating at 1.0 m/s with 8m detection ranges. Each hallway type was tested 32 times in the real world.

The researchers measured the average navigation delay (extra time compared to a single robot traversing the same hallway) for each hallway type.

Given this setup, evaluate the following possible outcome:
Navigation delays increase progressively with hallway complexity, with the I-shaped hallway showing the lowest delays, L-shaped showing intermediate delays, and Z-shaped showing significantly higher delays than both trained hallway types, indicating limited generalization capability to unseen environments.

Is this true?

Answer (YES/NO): NO